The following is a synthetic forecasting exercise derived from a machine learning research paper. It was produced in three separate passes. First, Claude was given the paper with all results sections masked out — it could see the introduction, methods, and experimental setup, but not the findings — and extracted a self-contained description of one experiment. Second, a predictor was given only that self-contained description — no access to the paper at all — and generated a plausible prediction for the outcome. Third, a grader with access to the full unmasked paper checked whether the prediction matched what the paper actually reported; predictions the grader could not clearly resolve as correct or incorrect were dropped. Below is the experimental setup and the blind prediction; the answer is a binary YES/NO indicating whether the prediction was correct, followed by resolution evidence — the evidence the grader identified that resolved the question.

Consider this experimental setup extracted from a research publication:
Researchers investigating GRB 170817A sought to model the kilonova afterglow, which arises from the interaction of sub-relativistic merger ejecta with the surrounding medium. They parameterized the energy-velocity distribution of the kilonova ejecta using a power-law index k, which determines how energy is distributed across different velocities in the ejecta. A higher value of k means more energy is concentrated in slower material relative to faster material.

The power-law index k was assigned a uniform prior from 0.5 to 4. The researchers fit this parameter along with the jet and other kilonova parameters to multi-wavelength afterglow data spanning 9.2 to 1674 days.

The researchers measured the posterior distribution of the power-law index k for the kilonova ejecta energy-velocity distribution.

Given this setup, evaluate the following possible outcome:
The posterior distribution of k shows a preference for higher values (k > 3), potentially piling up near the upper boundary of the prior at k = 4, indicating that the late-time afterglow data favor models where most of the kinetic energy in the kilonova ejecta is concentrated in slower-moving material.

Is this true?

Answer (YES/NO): NO